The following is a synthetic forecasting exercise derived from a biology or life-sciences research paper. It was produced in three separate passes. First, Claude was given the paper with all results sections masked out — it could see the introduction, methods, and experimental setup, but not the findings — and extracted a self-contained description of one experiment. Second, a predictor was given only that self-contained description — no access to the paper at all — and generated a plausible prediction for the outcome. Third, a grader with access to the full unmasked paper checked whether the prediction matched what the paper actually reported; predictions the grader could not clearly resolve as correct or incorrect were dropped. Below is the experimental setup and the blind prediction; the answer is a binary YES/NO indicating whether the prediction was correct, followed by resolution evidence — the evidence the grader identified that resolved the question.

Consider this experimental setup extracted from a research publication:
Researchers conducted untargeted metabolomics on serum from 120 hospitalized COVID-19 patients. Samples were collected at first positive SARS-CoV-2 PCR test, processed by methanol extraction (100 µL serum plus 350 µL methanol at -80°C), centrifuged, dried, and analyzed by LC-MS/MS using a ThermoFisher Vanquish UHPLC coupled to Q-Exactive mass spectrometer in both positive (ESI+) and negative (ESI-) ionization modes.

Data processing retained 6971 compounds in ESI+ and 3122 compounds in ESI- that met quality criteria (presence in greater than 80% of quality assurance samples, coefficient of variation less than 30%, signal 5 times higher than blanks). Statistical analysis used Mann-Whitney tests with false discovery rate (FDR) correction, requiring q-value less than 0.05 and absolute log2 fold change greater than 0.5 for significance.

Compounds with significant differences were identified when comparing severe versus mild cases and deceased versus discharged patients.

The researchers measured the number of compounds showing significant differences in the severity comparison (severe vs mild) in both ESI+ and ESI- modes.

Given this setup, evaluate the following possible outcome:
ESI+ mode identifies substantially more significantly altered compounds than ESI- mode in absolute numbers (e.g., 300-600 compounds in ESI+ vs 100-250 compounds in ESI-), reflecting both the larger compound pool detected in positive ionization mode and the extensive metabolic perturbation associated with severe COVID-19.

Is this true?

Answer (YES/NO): NO